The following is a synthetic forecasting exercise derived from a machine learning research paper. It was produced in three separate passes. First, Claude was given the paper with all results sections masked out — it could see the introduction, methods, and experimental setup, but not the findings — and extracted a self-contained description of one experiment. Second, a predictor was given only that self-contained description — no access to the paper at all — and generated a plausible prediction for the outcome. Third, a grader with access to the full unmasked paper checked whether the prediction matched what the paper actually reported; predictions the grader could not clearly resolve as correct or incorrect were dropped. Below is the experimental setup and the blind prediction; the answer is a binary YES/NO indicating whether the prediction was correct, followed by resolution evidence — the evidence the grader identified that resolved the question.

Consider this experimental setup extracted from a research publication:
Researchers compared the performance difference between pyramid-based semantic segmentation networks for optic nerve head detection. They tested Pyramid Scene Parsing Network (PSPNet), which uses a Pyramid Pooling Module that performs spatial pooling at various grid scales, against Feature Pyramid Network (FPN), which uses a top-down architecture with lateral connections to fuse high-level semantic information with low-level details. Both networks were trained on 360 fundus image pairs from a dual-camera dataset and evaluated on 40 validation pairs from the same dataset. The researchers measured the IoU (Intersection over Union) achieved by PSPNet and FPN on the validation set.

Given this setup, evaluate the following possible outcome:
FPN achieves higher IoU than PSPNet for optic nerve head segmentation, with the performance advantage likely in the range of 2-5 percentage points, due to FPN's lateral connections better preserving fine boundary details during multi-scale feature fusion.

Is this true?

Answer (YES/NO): NO